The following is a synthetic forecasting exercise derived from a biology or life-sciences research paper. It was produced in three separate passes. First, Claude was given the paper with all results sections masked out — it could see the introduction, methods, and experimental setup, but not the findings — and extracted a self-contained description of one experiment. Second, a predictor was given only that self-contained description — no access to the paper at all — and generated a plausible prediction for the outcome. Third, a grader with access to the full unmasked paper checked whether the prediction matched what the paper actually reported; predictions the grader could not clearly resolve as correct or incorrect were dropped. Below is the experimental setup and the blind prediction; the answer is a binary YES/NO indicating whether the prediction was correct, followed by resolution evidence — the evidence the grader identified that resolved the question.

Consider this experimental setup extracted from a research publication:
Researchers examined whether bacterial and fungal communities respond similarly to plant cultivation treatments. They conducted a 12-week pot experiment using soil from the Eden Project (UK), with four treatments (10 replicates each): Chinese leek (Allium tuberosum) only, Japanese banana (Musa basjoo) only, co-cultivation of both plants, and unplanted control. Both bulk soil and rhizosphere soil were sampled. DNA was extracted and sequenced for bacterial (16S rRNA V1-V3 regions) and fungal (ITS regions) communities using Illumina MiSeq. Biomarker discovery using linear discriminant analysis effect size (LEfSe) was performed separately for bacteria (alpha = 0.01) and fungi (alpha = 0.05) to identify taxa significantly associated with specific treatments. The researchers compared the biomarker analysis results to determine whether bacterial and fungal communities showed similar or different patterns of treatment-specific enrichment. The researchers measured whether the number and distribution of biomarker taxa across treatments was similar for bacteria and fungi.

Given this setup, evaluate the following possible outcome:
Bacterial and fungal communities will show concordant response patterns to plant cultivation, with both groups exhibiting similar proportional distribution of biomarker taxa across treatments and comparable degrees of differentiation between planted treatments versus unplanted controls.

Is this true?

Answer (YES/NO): NO